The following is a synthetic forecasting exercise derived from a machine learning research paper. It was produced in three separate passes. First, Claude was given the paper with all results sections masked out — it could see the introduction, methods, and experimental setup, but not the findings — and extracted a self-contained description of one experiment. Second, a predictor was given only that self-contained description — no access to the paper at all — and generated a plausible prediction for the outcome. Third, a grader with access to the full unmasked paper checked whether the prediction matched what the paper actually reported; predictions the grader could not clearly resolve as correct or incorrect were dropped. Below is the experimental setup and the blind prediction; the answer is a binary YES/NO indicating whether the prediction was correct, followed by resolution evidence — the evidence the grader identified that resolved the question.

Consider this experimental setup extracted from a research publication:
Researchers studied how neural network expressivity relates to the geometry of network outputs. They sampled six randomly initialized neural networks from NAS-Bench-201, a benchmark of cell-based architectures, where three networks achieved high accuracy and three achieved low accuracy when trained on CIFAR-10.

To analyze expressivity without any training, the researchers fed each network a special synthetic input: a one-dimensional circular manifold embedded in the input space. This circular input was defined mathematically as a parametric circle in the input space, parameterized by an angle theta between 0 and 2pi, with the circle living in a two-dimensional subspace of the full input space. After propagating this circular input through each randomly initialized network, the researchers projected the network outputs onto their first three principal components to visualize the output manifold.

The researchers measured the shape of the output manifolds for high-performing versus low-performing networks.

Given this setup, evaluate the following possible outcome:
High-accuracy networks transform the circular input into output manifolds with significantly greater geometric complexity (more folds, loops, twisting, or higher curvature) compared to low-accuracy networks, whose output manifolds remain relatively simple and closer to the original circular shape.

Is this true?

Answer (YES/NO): YES